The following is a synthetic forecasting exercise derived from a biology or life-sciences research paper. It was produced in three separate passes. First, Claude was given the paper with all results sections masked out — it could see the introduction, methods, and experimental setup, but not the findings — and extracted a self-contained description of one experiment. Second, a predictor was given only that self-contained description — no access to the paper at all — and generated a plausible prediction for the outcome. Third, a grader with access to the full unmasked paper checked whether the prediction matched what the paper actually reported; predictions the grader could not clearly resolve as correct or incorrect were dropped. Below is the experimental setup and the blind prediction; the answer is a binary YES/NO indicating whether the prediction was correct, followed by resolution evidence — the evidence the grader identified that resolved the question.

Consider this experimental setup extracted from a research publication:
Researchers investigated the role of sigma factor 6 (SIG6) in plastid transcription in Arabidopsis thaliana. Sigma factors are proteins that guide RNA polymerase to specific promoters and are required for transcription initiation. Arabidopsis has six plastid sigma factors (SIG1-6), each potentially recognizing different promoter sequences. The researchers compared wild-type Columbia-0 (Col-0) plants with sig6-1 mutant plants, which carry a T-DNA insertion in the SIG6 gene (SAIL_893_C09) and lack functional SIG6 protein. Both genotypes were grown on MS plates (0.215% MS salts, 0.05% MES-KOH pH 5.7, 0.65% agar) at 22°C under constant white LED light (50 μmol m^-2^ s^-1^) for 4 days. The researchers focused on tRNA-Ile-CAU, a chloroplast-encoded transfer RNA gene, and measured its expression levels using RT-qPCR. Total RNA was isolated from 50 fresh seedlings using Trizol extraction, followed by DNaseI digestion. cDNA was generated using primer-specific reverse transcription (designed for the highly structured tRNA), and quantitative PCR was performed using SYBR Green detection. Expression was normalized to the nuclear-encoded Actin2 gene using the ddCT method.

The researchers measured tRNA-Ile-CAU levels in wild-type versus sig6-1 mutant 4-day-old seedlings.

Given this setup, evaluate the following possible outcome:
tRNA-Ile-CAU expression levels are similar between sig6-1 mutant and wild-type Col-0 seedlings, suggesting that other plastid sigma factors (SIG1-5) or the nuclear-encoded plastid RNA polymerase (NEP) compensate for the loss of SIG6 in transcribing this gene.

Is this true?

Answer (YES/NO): NO